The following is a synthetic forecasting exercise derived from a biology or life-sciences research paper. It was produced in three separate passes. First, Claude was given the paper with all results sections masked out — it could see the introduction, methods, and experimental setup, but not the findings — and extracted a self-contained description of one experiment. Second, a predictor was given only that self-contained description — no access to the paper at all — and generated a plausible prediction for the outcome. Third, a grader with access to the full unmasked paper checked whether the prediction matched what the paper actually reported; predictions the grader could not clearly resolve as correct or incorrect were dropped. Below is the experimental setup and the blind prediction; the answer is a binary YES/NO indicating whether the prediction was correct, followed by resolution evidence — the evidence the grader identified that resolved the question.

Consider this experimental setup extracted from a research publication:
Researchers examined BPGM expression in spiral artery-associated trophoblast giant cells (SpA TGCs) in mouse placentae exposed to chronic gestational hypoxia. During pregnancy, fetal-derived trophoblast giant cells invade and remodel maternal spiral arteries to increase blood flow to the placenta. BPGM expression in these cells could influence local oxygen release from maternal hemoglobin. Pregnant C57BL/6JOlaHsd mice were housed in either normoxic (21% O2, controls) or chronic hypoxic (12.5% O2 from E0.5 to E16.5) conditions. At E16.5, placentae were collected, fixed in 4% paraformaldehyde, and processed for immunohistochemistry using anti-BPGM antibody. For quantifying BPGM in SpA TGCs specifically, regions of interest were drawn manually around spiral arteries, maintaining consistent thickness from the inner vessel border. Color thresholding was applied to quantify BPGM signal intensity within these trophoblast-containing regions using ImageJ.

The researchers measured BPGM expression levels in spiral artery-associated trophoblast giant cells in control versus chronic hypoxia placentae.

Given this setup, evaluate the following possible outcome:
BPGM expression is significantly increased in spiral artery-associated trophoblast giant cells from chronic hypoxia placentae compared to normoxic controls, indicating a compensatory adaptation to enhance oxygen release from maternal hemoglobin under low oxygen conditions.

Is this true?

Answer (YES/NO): YES